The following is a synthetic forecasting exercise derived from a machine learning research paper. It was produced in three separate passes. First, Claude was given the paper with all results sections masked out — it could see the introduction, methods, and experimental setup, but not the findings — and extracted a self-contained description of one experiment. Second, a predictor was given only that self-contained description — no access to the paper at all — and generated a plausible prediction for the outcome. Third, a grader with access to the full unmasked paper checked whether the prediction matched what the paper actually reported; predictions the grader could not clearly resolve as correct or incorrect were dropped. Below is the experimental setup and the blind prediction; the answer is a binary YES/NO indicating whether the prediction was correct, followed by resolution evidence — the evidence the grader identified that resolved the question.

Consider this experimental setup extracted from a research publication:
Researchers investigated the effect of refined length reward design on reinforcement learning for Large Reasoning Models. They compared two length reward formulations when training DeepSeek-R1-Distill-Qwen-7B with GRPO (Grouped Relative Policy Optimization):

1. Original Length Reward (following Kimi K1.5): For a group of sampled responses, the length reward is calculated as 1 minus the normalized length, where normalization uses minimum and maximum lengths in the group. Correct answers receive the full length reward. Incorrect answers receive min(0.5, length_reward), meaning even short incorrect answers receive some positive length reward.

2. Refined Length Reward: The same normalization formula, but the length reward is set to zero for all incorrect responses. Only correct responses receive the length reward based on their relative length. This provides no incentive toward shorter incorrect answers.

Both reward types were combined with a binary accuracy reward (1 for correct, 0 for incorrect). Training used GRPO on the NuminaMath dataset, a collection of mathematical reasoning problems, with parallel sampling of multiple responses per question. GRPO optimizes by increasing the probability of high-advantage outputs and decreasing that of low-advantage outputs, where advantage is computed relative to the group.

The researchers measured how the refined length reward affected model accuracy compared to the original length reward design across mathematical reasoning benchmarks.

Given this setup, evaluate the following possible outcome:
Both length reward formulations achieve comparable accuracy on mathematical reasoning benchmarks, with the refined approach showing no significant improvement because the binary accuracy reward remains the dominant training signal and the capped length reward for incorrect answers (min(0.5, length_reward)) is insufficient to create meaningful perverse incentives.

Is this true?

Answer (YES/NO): NO